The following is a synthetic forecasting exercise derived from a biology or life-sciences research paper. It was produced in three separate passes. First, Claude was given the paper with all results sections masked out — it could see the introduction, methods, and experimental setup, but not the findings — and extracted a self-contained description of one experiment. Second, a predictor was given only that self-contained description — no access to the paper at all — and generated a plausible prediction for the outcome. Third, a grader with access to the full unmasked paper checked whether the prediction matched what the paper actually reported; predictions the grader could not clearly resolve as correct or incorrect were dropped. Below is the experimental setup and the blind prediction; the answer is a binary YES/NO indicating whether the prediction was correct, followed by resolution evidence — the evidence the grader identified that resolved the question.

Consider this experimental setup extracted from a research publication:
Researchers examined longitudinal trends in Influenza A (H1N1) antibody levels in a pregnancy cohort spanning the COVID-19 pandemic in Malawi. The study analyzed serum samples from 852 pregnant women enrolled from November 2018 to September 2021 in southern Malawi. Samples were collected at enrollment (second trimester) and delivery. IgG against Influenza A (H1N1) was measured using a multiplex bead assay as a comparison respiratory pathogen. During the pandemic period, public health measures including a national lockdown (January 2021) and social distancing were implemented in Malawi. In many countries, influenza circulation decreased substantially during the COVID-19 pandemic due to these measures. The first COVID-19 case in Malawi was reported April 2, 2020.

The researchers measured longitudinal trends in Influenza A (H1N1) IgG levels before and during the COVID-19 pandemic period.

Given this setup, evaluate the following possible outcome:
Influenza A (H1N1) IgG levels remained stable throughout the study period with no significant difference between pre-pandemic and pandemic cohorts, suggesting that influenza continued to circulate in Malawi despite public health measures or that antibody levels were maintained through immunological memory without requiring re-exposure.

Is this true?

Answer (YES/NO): YES